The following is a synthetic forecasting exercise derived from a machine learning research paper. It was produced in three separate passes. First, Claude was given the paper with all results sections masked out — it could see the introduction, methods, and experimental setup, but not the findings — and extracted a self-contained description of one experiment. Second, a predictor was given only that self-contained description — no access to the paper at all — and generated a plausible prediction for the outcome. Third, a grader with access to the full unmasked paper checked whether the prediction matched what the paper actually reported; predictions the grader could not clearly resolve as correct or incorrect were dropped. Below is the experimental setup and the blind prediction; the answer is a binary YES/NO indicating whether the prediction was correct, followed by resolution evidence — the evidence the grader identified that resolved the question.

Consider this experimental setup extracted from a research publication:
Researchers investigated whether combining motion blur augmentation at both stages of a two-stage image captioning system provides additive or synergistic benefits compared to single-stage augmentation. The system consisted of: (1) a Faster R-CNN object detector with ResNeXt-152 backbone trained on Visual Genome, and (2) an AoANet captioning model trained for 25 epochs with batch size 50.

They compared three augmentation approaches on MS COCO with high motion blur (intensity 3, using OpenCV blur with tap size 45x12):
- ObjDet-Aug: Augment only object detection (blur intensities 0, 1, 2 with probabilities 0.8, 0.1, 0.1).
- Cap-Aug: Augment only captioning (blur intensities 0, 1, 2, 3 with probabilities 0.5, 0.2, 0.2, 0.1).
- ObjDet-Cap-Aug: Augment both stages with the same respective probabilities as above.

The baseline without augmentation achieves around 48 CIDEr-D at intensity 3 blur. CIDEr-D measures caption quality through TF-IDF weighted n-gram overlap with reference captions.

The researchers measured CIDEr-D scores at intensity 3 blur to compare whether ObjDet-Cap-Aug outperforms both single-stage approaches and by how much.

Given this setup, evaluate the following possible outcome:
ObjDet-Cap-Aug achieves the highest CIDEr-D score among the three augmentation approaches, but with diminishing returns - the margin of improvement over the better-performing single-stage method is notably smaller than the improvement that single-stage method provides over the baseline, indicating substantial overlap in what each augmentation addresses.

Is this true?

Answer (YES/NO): YES